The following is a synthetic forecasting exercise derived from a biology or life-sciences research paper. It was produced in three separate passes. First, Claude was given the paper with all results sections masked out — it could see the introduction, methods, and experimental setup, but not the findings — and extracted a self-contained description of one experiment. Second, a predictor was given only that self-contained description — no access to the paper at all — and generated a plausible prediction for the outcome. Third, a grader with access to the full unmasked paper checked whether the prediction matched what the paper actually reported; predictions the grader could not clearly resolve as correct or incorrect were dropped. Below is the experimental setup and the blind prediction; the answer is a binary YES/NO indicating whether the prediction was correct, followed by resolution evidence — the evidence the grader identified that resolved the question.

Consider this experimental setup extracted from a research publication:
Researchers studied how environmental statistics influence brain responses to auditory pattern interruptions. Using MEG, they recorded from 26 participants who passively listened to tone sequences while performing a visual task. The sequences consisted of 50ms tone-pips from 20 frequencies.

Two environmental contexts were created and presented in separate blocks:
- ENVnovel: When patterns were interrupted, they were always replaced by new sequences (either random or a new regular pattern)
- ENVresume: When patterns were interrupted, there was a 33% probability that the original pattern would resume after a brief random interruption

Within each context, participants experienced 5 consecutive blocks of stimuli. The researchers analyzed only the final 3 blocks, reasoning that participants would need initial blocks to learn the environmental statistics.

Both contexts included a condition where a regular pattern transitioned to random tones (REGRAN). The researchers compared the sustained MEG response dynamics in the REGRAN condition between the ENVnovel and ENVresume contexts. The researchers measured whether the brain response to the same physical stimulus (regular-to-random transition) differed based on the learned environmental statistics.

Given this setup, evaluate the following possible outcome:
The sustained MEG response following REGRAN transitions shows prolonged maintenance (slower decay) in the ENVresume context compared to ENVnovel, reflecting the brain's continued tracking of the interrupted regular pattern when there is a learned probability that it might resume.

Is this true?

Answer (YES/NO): NO